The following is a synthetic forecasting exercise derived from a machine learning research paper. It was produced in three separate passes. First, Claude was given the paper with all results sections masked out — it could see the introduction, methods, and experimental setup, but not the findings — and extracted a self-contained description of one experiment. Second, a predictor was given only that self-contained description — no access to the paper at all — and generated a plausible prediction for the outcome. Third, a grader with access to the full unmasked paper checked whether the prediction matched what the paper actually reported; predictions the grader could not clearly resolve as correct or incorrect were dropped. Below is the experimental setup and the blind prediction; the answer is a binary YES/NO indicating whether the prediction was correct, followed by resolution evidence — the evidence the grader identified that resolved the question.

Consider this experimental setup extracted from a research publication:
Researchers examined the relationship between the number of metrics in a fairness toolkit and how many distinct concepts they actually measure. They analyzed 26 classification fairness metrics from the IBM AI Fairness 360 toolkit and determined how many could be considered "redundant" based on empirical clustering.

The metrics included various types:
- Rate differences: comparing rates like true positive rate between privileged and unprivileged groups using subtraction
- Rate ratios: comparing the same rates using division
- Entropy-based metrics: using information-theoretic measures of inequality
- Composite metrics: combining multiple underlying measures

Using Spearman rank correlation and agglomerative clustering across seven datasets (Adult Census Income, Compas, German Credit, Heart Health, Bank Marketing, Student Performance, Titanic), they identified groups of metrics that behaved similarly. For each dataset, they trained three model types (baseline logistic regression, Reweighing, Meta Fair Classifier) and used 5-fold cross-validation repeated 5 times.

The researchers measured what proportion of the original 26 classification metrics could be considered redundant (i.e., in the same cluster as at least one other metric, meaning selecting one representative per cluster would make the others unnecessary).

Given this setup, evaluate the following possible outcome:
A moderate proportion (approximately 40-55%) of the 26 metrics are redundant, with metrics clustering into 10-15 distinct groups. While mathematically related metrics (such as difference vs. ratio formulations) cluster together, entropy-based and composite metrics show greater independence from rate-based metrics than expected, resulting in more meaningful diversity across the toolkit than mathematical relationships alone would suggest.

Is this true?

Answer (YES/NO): NO